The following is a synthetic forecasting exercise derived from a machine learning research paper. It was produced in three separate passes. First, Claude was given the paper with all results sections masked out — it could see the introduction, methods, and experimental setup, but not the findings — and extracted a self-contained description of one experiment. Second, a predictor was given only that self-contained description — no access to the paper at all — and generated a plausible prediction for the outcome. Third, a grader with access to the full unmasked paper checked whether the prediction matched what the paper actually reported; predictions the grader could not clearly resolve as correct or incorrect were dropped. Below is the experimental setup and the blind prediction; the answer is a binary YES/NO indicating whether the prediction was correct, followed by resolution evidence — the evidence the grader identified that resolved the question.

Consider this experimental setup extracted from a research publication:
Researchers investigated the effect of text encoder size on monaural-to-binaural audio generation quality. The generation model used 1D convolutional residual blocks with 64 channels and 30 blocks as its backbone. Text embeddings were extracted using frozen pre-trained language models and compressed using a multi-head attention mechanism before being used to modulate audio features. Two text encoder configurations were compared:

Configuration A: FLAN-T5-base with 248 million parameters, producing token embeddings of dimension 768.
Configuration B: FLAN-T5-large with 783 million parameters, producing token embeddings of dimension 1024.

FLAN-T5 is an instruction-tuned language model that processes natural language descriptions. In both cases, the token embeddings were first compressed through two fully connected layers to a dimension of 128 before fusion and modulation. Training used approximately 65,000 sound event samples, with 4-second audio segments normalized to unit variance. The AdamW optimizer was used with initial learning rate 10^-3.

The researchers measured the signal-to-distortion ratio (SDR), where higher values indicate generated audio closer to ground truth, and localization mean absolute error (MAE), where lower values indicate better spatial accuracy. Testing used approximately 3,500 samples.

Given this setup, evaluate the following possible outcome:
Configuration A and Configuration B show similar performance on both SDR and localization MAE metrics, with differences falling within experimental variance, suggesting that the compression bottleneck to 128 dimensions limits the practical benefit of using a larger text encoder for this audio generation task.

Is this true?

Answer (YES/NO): NO